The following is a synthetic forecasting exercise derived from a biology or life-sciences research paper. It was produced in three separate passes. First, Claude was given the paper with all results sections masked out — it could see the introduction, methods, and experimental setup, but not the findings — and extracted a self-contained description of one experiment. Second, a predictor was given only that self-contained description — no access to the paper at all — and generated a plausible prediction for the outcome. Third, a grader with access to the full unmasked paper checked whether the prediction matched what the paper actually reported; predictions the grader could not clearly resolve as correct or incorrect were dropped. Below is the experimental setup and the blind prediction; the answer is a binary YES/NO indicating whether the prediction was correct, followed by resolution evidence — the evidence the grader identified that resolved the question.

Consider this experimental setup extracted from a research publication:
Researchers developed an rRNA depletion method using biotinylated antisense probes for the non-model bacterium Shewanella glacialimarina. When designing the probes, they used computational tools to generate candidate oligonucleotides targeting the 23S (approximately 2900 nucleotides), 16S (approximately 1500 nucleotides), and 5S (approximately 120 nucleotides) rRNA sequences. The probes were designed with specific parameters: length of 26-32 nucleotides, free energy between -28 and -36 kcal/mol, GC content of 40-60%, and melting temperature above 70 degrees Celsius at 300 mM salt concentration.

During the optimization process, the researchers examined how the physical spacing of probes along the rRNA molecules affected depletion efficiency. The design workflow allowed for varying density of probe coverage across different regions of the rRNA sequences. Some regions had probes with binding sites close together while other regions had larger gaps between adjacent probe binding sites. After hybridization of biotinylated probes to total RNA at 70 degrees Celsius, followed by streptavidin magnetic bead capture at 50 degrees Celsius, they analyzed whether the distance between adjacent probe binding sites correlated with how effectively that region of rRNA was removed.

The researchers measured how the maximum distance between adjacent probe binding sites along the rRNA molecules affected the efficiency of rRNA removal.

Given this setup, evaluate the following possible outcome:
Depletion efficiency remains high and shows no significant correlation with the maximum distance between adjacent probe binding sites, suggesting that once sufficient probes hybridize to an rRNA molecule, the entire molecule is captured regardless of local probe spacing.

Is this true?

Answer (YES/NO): NO